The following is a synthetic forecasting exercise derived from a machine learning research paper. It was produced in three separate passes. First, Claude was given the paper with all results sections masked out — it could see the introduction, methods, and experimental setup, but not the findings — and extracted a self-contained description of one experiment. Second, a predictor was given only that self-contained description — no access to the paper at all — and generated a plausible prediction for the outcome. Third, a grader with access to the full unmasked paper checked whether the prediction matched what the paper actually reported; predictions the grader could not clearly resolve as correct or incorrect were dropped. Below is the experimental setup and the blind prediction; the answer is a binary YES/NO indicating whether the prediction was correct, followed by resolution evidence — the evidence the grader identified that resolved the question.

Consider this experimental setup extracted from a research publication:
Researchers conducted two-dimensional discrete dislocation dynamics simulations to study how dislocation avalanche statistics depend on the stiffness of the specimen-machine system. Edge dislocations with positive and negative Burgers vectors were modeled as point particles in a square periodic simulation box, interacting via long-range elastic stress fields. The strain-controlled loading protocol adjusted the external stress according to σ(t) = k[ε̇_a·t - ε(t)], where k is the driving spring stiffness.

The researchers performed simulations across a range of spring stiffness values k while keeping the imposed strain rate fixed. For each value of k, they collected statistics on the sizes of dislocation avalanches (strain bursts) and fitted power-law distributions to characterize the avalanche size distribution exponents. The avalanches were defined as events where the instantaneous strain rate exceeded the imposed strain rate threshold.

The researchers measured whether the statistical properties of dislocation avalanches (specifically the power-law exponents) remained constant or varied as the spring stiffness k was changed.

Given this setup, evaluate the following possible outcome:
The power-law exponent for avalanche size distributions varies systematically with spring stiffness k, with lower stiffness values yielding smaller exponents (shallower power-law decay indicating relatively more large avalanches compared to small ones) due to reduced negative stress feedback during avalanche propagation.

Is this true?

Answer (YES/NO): NO